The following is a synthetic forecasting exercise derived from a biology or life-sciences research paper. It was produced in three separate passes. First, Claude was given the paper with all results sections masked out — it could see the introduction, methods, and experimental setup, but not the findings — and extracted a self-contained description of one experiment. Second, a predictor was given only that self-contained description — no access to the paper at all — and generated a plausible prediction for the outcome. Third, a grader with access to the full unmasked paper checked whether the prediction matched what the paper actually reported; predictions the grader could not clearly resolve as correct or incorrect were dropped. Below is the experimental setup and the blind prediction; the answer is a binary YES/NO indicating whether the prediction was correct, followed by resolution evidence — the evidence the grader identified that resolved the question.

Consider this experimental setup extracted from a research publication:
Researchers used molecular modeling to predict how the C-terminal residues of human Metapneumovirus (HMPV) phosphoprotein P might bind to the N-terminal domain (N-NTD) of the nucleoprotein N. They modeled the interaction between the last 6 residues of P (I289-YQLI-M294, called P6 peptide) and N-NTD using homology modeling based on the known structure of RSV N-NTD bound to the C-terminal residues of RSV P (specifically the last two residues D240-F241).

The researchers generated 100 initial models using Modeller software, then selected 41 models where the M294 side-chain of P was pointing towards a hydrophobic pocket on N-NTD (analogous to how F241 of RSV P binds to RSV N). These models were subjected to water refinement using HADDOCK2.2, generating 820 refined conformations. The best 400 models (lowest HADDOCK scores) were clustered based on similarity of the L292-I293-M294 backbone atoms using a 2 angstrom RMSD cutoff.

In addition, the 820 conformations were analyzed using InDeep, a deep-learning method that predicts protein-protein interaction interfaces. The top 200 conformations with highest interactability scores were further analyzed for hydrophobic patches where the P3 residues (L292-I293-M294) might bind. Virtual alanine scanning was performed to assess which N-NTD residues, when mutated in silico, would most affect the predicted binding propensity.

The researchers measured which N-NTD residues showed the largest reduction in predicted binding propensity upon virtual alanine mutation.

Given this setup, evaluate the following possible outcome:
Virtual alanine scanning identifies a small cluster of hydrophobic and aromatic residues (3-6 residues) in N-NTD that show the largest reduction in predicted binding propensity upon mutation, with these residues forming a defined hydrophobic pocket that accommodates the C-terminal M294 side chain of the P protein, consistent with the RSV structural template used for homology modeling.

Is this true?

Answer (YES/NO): NO